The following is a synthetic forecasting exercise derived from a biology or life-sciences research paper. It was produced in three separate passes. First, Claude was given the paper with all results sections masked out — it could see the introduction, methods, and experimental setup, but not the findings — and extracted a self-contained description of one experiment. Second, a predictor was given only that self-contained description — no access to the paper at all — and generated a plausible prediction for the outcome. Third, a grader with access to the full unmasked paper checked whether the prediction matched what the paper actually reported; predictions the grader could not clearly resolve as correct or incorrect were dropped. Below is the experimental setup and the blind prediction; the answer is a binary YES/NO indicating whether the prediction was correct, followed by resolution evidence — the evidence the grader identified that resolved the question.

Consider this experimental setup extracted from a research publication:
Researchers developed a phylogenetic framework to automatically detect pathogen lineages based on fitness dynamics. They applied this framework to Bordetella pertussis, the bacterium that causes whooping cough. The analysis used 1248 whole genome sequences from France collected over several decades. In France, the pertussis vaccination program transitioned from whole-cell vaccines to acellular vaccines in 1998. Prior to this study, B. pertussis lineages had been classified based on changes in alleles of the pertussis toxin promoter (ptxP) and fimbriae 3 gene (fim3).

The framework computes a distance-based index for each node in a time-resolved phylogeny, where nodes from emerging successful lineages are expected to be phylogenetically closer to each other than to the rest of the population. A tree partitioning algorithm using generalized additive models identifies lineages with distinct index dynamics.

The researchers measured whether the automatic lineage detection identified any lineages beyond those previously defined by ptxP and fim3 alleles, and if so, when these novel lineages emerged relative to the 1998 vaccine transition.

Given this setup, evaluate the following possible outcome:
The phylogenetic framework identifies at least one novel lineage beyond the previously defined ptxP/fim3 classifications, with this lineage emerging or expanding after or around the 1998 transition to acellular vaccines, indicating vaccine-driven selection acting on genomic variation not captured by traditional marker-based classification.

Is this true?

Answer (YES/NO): YES